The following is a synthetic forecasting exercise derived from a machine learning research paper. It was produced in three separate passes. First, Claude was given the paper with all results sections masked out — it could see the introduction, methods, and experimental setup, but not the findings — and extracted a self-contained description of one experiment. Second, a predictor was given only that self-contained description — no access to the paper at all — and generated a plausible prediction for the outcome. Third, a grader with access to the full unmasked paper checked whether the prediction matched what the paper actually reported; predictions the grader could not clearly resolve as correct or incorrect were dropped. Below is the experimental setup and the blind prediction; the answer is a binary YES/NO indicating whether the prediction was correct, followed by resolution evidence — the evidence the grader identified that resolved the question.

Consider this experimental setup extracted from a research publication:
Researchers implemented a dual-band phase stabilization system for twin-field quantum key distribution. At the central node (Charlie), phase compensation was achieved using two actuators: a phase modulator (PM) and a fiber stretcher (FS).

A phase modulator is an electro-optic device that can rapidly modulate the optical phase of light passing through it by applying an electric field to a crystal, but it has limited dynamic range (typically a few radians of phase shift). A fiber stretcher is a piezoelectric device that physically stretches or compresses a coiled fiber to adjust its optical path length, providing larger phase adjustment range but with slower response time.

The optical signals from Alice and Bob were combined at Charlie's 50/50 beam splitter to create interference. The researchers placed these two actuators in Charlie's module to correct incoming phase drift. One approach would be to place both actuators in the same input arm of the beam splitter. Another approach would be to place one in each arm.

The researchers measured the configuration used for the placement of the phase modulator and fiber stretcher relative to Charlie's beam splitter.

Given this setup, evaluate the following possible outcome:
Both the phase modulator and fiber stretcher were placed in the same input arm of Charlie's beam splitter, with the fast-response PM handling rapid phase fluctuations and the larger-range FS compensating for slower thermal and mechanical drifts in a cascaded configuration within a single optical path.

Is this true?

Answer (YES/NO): NO